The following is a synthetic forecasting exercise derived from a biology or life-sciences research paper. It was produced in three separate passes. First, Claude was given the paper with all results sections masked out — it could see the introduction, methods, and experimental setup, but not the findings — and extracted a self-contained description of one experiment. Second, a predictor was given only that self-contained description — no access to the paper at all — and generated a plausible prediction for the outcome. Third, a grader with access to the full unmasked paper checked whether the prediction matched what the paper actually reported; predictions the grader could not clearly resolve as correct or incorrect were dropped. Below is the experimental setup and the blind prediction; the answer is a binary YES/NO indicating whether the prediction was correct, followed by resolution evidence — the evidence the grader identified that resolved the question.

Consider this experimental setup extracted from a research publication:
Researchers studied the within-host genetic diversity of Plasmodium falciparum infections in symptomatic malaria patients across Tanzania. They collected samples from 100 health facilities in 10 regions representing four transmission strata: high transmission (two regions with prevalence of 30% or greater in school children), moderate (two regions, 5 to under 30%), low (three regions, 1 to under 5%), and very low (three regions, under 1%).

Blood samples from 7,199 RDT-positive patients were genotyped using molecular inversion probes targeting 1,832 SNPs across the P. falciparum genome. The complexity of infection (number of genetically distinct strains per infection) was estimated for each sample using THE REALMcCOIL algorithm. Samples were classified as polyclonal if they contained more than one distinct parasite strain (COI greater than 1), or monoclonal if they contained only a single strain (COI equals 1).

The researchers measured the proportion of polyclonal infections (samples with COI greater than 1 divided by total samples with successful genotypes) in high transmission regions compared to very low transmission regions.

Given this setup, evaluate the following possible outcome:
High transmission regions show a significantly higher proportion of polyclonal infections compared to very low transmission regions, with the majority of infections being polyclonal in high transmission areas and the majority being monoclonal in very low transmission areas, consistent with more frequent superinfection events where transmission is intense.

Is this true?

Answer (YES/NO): YES